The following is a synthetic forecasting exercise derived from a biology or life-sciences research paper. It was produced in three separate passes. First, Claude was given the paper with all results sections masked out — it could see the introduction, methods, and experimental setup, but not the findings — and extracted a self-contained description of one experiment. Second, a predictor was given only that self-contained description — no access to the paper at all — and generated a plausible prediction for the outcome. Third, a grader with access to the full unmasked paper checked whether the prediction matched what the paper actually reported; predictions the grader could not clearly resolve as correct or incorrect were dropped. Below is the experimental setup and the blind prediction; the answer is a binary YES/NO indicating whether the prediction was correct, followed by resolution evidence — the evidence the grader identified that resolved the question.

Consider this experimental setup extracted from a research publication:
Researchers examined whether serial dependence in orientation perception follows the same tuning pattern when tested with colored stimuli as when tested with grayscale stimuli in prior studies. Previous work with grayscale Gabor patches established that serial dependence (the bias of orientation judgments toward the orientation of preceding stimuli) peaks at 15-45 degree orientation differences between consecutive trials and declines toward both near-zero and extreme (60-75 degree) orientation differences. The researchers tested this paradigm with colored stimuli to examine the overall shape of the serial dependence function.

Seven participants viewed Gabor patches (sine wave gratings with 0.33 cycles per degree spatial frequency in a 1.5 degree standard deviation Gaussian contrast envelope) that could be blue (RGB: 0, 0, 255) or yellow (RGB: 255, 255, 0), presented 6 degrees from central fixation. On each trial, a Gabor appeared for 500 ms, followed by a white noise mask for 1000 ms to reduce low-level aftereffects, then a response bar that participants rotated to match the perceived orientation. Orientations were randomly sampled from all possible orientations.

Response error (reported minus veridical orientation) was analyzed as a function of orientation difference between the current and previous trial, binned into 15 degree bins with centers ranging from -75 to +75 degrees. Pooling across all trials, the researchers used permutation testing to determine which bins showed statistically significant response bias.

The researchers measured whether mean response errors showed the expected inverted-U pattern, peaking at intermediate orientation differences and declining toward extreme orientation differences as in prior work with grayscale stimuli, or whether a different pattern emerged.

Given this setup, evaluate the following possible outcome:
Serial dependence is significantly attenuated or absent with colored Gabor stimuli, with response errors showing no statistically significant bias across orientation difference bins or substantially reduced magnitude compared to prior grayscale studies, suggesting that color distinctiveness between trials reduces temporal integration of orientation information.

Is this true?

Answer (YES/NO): NO